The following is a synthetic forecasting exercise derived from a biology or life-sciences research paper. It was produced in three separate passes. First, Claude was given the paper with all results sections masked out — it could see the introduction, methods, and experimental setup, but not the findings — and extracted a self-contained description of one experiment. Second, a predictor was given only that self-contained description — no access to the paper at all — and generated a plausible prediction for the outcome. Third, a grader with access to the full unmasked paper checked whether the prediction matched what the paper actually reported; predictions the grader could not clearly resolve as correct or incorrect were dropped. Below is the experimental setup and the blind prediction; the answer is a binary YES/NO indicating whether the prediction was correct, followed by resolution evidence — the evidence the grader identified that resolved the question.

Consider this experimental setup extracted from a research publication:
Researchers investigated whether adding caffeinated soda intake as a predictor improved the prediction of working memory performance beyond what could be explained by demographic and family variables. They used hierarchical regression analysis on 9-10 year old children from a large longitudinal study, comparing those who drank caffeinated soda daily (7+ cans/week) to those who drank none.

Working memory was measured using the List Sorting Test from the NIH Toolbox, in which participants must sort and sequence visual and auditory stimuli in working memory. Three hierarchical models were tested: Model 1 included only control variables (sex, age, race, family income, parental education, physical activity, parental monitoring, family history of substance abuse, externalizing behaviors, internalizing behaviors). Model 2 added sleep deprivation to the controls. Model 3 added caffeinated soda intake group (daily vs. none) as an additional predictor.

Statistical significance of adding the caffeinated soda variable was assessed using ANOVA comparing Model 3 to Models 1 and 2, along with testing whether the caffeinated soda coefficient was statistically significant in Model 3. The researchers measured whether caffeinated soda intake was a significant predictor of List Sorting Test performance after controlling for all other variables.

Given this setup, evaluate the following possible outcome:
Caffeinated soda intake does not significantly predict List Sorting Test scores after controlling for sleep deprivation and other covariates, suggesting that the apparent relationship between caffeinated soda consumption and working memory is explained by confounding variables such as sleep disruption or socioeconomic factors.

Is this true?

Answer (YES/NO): NO